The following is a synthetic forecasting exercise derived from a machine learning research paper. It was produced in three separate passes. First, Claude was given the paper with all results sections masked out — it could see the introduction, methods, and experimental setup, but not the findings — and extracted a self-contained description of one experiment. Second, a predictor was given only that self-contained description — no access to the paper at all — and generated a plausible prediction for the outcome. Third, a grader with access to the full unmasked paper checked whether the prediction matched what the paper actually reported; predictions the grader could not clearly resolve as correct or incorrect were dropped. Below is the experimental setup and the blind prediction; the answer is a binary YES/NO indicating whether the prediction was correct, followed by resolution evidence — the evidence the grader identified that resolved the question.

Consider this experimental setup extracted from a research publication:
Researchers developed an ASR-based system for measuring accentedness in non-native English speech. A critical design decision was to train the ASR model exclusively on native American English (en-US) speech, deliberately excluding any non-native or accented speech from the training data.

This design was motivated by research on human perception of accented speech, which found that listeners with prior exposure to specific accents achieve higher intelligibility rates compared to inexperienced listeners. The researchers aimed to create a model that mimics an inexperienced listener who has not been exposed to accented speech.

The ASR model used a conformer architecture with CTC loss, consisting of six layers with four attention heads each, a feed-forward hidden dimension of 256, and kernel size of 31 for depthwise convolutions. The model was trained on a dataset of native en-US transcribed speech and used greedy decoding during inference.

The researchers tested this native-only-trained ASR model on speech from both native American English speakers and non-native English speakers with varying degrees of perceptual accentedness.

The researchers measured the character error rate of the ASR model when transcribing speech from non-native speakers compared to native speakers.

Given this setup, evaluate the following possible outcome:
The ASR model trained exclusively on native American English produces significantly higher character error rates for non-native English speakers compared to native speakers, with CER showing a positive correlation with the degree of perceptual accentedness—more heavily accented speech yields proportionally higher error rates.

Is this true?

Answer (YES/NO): YES